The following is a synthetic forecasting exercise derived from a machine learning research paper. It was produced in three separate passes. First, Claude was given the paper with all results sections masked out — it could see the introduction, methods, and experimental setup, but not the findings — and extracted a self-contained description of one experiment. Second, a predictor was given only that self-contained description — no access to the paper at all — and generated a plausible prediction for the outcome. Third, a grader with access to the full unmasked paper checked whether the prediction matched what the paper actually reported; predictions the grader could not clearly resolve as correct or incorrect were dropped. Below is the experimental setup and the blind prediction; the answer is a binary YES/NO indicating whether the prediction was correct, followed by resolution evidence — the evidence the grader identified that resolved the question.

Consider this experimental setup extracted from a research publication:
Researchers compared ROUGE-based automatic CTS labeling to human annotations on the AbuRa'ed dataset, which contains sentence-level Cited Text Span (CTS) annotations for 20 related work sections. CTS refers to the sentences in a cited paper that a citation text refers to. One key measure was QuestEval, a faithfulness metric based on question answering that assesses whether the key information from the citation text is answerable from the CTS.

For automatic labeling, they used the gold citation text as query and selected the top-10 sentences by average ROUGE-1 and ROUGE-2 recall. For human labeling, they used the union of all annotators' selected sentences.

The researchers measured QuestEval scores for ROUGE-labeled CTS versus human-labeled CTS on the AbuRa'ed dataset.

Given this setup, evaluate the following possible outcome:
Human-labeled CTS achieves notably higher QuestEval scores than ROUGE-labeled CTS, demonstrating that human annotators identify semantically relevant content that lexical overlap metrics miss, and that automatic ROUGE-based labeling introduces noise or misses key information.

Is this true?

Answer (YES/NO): NO